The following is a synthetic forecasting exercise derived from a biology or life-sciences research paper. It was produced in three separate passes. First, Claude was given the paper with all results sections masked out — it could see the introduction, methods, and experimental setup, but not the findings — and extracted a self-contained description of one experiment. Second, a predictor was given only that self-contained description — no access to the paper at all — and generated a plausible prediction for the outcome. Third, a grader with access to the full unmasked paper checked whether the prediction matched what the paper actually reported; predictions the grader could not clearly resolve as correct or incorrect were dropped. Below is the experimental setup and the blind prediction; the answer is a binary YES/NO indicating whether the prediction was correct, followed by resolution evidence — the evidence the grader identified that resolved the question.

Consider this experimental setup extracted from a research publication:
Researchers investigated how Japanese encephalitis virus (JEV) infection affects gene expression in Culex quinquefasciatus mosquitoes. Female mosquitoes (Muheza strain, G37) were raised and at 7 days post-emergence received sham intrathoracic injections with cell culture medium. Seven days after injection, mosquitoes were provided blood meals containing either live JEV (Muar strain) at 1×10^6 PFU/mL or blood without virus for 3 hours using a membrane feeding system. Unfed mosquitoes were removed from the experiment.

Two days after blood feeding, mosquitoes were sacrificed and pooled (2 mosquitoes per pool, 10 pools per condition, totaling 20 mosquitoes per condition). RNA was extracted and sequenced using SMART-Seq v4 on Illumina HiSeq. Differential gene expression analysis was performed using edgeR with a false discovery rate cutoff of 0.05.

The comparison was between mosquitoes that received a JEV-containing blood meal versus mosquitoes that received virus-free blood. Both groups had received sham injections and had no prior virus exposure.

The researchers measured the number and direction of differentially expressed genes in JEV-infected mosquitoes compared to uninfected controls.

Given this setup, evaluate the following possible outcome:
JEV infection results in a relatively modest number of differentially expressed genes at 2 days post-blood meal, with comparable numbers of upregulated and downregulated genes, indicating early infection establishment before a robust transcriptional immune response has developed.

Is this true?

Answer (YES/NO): NO